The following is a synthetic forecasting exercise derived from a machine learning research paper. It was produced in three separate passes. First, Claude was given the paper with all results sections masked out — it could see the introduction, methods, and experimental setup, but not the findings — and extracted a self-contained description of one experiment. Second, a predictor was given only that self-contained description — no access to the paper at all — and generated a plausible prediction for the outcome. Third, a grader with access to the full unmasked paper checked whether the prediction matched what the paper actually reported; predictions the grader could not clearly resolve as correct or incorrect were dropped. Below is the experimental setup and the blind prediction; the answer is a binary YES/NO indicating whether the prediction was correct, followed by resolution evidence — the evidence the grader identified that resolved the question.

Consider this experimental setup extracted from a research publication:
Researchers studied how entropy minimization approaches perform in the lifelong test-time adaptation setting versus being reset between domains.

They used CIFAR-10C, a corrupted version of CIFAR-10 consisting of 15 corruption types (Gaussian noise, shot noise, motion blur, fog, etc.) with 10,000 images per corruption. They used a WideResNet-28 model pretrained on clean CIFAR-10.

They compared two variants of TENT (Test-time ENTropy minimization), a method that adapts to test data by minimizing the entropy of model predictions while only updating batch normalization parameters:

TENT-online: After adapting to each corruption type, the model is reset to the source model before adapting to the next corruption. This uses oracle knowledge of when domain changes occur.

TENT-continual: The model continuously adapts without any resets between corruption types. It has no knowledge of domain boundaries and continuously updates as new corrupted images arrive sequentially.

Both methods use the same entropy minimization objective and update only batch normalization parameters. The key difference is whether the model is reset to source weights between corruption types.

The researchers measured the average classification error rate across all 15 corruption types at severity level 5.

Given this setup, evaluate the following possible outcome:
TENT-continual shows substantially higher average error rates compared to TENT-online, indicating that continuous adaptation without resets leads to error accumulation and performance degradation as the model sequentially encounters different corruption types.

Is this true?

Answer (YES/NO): YES